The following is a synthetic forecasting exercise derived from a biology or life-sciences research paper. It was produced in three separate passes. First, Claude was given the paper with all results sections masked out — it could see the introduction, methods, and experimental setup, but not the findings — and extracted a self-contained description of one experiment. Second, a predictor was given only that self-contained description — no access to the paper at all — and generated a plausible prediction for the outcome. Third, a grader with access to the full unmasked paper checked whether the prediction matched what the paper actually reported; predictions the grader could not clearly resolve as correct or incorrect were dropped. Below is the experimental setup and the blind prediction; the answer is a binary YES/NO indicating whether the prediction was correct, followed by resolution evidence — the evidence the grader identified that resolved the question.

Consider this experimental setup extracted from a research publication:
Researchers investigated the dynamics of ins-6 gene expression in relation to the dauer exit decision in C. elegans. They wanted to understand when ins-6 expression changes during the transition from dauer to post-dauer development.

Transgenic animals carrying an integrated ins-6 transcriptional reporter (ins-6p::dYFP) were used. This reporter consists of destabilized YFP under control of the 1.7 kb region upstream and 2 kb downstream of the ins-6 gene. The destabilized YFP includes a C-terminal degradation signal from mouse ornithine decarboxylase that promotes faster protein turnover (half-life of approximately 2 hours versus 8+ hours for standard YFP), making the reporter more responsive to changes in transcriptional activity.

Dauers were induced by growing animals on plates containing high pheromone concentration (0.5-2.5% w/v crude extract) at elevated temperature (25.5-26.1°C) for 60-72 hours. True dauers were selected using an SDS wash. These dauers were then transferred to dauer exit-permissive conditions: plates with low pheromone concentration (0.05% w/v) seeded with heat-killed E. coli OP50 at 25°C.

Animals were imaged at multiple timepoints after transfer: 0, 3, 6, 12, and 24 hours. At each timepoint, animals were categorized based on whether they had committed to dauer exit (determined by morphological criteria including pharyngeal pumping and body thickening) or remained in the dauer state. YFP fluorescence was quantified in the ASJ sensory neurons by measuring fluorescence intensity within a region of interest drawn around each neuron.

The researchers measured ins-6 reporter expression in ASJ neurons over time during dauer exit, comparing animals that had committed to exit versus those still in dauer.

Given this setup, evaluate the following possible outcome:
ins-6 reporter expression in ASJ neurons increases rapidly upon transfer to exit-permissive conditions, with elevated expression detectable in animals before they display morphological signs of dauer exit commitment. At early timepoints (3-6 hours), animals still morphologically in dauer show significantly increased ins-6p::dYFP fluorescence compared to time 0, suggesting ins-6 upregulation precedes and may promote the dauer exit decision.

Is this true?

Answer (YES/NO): NO